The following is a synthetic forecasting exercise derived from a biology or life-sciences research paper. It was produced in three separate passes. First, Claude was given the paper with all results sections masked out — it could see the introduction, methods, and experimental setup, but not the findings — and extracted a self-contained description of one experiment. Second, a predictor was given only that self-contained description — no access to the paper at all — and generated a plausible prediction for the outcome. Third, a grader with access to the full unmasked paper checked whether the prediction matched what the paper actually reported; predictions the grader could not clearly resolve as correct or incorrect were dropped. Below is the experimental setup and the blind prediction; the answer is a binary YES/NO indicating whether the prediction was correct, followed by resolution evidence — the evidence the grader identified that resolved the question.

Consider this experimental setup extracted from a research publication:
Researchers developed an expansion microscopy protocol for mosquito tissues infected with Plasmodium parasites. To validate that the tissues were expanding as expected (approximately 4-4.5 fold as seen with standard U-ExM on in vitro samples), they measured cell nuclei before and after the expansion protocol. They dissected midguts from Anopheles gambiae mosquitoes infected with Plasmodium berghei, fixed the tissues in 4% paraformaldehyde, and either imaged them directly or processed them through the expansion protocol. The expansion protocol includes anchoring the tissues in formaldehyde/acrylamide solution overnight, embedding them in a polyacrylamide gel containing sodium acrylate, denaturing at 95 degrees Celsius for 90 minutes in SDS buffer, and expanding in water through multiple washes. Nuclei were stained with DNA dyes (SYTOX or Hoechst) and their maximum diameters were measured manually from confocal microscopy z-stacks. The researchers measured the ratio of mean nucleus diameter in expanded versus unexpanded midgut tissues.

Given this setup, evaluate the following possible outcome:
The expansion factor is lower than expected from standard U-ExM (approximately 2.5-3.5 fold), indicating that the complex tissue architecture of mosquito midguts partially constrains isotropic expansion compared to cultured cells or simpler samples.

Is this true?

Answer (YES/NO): NO